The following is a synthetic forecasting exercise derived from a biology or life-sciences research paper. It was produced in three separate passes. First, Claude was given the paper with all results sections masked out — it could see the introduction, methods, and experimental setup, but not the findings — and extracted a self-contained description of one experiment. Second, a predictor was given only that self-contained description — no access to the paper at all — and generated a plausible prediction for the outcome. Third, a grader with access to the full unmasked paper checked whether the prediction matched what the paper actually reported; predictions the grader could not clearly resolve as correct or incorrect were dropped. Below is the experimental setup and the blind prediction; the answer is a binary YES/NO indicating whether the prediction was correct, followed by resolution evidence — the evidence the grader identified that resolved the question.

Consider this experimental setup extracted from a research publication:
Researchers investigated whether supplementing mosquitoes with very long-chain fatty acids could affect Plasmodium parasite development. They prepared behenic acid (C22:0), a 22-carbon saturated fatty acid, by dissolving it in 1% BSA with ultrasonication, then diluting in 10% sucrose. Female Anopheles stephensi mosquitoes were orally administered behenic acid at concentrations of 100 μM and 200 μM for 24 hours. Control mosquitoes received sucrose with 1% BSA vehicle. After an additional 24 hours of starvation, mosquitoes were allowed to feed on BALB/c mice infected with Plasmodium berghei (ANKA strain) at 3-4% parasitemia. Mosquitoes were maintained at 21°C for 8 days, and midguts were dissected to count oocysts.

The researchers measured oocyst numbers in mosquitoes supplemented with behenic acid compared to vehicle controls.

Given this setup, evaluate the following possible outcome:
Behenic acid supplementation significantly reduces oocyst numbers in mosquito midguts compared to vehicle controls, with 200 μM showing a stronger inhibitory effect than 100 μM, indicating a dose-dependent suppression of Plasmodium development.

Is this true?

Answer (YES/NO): NO